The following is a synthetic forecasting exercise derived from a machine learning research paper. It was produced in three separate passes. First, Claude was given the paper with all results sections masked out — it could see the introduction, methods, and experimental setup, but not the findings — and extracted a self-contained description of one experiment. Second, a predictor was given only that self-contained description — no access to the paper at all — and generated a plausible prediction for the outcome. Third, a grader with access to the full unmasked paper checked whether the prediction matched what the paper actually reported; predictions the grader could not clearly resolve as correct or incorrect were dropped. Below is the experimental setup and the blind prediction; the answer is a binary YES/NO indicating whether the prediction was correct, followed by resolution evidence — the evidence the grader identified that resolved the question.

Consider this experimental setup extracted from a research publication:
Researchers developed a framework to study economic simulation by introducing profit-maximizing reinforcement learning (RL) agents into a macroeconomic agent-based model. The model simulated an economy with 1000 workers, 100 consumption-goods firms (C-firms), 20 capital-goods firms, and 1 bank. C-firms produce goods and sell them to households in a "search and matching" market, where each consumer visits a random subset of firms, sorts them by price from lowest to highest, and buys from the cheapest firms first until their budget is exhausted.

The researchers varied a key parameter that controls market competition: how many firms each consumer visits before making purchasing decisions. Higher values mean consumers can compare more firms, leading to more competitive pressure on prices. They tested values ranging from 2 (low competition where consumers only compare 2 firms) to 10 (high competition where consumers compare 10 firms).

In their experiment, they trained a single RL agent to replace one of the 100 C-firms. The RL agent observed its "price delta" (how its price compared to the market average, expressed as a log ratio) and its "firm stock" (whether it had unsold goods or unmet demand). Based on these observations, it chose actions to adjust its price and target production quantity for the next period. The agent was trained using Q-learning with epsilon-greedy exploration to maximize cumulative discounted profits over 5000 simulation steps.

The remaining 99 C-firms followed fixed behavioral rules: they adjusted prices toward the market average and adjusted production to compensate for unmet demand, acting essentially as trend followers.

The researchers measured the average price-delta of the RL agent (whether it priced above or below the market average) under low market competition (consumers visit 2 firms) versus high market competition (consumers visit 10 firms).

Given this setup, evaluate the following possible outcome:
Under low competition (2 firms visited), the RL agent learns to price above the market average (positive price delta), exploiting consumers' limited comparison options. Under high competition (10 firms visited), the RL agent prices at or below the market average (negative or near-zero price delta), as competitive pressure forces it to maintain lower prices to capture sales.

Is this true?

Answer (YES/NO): YES